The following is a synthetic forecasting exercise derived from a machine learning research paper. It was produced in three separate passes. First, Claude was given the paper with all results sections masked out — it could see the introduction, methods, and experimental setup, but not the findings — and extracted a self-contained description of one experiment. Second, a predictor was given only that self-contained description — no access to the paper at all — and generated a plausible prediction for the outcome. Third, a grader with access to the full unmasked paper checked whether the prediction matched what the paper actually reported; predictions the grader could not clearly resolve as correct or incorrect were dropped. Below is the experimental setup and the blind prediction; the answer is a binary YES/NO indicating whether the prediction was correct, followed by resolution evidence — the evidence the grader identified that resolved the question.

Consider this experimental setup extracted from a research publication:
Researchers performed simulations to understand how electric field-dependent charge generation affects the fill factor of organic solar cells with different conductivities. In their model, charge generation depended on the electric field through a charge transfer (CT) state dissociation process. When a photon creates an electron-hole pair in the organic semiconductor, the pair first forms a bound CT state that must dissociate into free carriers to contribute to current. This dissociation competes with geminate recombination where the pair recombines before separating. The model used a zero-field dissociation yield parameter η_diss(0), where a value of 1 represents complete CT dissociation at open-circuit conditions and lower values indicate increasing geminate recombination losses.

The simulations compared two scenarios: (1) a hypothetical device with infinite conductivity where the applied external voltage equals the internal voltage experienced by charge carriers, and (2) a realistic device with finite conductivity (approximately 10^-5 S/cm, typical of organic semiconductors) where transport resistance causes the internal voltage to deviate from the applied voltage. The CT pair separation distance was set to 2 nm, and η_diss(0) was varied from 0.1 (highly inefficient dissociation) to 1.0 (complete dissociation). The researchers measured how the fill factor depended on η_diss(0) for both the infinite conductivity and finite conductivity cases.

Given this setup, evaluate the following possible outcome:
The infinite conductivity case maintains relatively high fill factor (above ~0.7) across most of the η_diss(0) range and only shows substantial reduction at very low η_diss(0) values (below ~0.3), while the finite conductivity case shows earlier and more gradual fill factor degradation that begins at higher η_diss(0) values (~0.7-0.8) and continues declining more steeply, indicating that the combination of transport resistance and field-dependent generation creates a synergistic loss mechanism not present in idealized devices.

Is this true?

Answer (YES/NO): NO